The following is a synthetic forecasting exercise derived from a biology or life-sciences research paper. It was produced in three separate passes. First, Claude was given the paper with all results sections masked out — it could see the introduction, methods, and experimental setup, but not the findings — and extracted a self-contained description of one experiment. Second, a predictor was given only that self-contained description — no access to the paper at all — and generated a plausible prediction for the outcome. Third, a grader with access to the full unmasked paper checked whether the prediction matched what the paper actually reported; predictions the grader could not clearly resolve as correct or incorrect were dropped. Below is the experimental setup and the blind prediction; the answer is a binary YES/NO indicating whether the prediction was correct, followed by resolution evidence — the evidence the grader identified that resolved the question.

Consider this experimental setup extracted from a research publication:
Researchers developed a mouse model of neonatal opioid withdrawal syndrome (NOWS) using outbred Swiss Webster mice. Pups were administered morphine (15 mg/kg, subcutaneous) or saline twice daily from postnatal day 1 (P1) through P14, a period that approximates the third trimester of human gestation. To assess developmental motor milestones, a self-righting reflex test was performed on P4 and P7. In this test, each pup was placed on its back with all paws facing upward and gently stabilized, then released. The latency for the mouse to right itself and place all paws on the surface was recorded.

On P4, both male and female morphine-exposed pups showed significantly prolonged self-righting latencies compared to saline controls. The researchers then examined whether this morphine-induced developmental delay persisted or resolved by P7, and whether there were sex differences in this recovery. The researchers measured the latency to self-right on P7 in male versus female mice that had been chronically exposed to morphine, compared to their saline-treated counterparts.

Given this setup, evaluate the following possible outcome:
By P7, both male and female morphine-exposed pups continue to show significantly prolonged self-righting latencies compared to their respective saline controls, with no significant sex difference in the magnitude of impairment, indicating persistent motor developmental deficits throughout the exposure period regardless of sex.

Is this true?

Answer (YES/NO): NO